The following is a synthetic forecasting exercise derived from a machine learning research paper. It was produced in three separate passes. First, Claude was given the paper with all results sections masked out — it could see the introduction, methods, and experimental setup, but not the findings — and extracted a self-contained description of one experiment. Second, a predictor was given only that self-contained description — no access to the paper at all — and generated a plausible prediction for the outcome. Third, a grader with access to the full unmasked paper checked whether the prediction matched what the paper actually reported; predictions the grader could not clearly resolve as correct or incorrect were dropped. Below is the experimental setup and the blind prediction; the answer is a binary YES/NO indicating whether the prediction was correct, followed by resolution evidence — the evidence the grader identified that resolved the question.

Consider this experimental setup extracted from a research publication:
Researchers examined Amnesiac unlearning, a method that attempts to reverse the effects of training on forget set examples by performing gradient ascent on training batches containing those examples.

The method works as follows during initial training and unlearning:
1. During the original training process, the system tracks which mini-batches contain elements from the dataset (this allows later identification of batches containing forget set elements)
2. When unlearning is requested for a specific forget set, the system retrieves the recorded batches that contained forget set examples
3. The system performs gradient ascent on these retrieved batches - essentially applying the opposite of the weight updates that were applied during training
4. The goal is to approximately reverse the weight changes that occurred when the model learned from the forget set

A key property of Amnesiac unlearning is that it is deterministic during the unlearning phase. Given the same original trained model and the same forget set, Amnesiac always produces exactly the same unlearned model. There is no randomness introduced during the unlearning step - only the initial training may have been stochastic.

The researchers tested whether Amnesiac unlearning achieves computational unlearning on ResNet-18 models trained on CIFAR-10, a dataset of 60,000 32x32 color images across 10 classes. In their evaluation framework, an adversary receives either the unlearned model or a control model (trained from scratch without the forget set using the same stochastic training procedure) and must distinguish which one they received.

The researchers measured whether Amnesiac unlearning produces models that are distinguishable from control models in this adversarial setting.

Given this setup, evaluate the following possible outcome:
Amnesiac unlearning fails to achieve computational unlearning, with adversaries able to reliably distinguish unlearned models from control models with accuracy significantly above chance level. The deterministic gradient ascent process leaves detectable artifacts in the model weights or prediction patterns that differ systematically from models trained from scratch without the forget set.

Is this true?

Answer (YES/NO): YES